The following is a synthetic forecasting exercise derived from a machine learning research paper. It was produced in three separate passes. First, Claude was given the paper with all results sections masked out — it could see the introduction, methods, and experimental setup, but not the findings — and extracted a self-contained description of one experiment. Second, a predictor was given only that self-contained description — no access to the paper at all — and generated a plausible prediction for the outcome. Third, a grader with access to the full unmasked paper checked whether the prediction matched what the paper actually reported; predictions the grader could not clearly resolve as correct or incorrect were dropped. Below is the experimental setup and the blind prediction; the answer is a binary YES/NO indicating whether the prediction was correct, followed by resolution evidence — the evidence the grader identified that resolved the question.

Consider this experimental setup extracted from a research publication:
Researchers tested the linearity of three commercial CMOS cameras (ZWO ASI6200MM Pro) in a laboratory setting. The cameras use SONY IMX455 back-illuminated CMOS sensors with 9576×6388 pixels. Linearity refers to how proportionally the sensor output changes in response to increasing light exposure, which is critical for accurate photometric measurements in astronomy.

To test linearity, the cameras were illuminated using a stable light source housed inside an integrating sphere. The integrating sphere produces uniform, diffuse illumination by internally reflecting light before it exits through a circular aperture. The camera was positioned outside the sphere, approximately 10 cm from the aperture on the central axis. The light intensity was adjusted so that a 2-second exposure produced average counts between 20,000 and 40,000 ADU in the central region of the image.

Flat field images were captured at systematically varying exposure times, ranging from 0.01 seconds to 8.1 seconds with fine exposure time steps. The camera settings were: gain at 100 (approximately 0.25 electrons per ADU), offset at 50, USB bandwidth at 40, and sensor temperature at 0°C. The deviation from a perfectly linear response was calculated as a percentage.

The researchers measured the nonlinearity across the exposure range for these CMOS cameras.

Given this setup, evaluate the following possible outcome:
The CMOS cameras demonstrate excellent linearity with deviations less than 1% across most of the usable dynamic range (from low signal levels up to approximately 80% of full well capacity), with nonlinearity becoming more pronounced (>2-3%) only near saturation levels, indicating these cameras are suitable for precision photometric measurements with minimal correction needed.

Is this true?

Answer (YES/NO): NO